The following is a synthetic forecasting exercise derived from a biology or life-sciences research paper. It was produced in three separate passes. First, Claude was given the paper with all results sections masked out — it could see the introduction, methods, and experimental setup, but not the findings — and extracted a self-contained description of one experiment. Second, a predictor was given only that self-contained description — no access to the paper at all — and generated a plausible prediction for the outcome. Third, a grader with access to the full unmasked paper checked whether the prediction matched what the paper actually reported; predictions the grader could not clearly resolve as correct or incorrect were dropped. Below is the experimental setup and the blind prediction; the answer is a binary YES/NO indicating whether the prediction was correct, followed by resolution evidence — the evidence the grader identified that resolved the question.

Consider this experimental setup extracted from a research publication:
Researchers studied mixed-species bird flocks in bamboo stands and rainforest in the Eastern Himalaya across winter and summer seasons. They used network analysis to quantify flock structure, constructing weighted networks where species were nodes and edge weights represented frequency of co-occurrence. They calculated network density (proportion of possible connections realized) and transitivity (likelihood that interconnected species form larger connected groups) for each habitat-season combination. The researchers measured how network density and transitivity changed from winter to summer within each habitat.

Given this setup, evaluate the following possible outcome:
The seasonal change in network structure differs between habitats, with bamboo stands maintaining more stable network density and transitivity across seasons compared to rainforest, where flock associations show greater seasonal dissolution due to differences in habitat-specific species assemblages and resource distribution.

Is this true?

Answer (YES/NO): YES